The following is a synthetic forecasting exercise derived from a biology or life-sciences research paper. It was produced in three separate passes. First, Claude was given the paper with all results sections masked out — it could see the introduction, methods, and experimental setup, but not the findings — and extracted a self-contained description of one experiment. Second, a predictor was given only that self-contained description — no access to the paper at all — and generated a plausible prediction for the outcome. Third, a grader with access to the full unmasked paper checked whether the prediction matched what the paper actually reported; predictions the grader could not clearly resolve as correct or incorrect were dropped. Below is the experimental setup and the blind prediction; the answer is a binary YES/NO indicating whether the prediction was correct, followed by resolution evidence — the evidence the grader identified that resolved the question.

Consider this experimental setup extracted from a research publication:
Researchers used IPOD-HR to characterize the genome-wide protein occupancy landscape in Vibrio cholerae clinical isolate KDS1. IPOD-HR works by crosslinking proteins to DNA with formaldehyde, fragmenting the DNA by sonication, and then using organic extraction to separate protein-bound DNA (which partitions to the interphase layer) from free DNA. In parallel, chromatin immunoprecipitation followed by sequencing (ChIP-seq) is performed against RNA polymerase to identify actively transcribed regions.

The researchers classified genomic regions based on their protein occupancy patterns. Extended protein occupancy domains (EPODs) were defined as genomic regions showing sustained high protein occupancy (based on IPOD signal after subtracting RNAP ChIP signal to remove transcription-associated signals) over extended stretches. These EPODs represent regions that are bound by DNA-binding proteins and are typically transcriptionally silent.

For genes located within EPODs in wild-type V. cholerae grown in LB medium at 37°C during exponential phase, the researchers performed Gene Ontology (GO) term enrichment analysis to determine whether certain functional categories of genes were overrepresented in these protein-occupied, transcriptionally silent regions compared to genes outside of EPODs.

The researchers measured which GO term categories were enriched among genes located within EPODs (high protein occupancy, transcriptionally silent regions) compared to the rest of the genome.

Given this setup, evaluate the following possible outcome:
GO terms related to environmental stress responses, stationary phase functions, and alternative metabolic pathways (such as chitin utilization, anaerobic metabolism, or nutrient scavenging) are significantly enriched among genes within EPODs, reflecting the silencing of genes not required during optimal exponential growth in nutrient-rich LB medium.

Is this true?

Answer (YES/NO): NO